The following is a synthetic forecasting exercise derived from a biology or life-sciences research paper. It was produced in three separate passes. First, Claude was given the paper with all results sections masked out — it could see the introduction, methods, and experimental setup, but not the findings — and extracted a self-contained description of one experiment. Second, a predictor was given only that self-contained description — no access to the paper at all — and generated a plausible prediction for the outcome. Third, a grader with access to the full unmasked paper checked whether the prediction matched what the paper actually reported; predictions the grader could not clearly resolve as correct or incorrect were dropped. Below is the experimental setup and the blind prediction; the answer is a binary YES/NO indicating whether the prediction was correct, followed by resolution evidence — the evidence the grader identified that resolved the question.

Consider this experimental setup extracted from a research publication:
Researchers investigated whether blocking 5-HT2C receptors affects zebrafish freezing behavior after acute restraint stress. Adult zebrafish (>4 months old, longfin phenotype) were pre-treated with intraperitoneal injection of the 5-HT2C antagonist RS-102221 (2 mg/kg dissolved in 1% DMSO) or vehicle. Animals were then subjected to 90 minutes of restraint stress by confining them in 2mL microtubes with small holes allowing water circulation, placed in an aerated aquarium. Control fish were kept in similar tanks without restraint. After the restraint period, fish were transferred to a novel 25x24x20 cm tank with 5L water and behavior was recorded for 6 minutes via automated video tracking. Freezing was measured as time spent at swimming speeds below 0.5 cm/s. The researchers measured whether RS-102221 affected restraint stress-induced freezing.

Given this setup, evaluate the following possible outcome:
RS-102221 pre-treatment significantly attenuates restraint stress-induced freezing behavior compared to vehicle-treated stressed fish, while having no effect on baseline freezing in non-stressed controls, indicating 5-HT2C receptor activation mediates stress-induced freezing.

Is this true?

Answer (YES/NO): NO